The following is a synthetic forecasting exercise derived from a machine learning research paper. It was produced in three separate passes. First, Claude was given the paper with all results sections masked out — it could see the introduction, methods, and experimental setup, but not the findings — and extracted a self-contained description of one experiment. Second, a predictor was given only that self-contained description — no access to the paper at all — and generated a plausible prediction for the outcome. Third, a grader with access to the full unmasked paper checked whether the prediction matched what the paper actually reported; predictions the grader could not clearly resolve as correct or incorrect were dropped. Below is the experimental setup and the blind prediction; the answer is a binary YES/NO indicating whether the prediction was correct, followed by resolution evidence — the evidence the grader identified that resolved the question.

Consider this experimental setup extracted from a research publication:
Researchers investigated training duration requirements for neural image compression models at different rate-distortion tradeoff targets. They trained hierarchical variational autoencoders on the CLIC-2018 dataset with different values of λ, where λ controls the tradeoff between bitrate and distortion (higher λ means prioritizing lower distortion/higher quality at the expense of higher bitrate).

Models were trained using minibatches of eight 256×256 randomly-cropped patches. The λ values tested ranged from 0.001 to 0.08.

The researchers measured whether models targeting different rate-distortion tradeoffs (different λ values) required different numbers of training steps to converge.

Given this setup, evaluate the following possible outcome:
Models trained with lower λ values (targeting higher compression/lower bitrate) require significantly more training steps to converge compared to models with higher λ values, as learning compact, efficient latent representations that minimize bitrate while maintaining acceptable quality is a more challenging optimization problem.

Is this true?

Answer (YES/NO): NO